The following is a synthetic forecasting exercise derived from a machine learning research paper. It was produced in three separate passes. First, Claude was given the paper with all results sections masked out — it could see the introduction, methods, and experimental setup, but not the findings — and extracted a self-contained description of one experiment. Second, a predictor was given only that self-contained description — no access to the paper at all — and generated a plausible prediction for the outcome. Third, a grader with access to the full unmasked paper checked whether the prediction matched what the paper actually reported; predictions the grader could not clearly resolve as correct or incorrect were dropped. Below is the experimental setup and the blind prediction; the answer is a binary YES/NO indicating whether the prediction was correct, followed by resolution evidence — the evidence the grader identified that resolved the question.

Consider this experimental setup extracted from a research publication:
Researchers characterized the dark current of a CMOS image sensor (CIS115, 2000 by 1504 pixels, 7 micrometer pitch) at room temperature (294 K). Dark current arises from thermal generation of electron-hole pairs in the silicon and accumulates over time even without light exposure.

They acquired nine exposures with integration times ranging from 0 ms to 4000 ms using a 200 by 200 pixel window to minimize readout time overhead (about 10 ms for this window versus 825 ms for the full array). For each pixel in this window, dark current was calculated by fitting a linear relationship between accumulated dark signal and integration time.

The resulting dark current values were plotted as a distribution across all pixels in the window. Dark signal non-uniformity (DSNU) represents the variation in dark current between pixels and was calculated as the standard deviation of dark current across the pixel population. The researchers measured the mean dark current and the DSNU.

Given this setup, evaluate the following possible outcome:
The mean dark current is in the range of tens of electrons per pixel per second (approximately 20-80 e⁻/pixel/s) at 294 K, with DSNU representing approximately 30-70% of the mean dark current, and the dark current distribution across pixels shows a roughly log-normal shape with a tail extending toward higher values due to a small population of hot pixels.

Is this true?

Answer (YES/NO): NO